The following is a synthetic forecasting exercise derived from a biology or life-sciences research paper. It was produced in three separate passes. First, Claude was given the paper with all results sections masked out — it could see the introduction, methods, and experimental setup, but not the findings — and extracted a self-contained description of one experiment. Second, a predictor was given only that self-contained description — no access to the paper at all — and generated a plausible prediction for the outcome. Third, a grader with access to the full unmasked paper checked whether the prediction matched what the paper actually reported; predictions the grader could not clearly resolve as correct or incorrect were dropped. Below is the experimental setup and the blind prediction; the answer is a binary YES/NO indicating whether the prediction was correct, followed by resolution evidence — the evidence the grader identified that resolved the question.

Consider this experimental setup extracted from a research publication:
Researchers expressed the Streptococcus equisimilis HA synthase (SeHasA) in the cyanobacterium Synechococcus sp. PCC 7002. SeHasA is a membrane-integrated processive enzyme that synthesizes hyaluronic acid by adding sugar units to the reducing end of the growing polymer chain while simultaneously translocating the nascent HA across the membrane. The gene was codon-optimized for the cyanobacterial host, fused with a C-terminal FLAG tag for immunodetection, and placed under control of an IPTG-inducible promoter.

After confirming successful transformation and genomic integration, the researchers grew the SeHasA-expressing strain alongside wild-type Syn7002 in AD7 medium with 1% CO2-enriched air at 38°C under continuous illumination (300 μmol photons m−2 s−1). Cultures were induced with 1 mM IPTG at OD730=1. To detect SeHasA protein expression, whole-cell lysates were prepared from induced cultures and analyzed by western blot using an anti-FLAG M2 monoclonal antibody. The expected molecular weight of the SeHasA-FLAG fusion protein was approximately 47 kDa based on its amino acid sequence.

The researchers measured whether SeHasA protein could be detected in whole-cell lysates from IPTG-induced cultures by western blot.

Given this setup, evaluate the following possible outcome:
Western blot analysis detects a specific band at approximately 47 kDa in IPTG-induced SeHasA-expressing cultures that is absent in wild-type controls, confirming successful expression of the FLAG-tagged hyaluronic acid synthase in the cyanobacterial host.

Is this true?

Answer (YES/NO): YES